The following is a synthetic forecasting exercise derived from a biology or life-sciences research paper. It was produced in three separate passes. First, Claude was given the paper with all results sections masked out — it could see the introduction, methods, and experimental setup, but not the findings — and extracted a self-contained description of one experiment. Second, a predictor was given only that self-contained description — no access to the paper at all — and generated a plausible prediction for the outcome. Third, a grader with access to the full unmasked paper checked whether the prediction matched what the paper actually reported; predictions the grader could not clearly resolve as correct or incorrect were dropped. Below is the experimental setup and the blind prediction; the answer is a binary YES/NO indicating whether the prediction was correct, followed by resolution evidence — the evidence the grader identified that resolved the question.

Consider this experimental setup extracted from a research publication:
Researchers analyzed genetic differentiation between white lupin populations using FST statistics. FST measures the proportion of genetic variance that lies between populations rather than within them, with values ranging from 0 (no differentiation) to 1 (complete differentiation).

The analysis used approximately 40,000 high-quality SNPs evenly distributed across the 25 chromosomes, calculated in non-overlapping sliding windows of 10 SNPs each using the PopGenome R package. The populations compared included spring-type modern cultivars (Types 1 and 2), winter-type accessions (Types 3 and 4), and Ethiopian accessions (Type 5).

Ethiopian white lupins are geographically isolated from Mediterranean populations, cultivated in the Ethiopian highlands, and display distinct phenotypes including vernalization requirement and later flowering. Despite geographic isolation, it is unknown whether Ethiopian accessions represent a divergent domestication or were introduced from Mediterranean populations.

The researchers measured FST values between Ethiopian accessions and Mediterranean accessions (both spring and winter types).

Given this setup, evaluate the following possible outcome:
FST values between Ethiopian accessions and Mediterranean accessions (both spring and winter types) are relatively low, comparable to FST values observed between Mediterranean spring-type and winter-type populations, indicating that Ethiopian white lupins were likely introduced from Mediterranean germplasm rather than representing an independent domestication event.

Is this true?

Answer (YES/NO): NO